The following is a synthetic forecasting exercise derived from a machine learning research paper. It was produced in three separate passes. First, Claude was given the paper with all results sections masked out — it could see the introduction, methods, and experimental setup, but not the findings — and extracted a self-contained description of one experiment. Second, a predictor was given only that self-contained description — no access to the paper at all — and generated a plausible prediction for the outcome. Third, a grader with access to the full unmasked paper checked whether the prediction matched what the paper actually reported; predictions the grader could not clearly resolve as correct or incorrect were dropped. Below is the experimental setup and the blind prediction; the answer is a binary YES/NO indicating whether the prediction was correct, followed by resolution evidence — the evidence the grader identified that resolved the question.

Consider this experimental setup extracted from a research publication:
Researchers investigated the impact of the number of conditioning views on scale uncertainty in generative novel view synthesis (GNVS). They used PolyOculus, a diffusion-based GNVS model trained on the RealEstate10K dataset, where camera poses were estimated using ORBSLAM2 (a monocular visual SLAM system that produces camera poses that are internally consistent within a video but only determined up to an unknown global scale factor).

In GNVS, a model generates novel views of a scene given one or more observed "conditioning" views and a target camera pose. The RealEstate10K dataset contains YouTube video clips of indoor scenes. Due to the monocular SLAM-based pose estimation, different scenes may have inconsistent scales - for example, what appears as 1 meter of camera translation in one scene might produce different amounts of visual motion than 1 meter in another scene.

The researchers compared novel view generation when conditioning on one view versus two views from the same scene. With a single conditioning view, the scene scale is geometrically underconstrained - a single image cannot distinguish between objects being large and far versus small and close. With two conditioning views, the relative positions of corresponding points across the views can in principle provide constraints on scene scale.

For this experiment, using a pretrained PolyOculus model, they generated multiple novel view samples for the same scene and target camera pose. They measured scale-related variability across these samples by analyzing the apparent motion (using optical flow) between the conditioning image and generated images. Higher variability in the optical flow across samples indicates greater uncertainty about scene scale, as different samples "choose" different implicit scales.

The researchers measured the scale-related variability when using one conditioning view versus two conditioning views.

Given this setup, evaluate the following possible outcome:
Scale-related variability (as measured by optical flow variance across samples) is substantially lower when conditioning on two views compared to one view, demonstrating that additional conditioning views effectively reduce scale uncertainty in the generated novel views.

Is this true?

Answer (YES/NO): YES